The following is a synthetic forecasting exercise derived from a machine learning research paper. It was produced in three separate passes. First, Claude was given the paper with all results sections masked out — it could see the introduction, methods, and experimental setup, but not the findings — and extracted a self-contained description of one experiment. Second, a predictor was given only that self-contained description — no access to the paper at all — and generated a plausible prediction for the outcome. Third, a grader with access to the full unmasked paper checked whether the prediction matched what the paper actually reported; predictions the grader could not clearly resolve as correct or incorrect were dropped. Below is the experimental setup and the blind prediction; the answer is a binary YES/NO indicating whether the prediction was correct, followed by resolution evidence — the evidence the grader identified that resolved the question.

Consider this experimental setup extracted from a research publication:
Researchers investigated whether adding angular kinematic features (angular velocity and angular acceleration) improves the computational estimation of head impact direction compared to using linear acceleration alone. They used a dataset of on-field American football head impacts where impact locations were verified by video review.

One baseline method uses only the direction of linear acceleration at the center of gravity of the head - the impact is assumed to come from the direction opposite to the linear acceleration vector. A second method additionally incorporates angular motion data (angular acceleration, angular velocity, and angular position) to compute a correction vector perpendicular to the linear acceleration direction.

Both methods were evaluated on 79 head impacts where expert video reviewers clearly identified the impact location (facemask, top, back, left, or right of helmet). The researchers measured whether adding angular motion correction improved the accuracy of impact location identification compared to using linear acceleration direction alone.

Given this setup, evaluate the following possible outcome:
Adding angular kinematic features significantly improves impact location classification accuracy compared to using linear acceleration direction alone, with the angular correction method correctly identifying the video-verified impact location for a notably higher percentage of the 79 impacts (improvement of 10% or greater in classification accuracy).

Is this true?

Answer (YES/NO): NO